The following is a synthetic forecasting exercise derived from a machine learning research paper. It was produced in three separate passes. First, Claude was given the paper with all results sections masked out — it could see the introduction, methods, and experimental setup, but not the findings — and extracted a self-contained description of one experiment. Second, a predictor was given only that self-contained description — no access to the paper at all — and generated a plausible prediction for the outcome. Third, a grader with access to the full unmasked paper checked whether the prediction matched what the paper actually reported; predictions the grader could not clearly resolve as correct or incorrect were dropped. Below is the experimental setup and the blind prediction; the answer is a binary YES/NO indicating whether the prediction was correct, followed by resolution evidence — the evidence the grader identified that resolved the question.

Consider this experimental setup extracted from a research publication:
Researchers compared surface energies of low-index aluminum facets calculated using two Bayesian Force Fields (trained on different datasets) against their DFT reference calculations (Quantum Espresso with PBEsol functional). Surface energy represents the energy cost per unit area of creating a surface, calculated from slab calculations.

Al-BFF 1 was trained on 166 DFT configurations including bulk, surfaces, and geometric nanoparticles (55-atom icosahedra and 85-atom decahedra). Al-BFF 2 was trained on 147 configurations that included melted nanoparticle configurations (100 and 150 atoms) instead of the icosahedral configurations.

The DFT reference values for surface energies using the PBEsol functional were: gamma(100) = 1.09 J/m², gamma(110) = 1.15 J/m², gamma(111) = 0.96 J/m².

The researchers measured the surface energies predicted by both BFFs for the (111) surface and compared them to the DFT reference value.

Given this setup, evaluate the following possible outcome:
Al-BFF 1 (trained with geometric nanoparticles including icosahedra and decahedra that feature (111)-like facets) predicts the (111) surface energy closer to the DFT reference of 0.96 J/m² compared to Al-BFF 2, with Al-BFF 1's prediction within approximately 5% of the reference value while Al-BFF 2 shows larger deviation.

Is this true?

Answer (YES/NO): NO